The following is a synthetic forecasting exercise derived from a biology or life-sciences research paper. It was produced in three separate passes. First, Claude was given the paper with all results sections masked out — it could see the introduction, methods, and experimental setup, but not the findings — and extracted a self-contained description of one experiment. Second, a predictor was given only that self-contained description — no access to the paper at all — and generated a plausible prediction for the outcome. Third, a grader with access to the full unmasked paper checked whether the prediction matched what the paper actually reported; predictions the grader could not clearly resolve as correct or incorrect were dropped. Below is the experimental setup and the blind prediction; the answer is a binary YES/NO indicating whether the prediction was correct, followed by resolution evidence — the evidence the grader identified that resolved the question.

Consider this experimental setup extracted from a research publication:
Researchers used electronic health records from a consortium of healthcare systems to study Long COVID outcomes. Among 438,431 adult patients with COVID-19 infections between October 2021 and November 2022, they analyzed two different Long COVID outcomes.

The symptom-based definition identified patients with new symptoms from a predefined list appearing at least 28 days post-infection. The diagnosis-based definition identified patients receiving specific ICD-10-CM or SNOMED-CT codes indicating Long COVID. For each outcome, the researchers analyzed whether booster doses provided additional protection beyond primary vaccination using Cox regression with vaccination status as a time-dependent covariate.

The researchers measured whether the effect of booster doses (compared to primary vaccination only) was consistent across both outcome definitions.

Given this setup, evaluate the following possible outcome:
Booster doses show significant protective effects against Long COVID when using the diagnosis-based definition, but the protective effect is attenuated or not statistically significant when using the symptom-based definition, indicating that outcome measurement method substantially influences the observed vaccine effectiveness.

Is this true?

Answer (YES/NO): NO